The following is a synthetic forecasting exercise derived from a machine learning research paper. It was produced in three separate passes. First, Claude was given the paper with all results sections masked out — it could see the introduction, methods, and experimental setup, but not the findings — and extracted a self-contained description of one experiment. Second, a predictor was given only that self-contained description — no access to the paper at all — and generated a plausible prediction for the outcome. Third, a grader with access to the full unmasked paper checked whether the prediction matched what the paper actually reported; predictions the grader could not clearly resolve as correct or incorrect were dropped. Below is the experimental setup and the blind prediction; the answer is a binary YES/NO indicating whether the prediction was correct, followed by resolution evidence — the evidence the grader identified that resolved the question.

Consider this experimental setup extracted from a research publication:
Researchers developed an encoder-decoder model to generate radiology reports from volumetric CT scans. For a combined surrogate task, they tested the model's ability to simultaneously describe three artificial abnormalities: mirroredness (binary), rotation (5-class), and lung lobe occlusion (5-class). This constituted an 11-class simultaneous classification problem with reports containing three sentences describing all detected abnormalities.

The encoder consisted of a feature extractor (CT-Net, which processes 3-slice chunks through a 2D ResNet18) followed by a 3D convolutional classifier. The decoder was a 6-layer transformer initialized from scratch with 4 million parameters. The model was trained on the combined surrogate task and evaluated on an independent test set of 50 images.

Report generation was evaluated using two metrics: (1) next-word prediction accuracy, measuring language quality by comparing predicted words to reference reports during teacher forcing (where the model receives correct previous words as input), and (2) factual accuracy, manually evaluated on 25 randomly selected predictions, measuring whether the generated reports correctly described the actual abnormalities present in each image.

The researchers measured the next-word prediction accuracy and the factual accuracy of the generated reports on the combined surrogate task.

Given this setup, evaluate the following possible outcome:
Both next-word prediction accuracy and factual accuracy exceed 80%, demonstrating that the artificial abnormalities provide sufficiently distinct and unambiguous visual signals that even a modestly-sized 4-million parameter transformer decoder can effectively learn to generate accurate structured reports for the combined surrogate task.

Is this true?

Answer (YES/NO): NO